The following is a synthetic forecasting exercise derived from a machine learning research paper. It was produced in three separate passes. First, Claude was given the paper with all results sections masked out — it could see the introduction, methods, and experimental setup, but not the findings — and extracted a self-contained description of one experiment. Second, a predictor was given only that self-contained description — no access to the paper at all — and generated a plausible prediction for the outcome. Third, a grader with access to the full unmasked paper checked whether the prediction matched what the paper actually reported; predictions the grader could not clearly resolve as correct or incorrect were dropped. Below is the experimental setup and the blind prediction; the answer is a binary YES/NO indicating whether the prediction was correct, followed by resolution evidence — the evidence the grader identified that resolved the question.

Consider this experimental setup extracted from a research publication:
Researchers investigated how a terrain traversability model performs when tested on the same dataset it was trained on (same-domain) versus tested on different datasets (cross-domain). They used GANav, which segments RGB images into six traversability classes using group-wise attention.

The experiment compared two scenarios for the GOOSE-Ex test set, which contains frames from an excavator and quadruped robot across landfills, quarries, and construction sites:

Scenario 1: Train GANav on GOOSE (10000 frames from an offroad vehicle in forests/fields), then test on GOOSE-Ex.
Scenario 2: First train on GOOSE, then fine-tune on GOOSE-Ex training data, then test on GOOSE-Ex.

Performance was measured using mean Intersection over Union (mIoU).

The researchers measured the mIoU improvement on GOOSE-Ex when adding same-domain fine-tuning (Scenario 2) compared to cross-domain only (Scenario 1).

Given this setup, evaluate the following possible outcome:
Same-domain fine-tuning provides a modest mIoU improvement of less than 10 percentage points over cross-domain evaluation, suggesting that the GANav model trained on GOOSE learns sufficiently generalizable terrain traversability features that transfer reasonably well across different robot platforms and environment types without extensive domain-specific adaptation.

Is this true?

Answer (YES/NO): NO